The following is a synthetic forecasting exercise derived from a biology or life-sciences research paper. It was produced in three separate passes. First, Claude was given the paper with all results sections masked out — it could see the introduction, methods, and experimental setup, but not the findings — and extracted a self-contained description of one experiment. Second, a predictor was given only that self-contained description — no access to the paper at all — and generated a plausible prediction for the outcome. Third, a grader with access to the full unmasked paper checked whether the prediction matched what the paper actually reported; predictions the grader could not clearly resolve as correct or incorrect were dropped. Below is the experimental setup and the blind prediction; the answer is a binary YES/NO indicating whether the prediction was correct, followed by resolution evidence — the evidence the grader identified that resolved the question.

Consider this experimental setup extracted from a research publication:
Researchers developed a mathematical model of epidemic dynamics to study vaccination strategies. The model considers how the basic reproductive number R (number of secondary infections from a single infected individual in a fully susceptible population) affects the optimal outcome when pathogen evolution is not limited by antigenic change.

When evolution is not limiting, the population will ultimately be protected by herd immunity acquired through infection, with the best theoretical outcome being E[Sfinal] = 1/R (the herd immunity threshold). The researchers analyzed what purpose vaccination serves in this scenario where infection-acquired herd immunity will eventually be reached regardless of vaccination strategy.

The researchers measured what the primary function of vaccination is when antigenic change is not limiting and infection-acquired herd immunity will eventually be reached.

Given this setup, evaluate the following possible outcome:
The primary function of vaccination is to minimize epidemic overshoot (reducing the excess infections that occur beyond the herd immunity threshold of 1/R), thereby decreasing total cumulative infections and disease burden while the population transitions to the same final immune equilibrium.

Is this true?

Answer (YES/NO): YES